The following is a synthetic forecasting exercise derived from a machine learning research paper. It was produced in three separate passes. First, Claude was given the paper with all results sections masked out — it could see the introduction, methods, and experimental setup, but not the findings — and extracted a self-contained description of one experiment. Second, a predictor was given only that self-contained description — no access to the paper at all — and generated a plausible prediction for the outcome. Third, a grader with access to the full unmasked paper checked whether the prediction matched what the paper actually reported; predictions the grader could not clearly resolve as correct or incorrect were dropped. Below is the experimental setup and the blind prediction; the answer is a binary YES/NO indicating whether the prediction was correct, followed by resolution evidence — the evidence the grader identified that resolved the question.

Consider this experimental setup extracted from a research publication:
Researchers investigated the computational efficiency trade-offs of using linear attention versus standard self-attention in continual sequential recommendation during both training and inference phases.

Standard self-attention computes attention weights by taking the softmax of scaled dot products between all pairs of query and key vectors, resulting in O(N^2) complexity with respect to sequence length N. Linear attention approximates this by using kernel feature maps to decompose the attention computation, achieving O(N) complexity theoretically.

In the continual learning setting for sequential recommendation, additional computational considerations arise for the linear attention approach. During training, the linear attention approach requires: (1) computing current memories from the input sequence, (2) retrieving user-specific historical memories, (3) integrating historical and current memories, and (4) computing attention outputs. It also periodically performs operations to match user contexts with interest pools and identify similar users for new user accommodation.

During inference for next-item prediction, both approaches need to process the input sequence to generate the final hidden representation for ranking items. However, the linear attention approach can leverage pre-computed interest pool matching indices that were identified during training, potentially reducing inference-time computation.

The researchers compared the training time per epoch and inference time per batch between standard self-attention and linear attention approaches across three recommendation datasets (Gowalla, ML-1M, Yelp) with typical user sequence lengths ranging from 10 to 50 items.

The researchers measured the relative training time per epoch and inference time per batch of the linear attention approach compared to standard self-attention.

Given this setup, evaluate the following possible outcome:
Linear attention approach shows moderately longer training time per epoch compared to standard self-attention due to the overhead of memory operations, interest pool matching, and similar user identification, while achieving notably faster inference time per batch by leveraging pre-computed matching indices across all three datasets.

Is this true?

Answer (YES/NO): NO